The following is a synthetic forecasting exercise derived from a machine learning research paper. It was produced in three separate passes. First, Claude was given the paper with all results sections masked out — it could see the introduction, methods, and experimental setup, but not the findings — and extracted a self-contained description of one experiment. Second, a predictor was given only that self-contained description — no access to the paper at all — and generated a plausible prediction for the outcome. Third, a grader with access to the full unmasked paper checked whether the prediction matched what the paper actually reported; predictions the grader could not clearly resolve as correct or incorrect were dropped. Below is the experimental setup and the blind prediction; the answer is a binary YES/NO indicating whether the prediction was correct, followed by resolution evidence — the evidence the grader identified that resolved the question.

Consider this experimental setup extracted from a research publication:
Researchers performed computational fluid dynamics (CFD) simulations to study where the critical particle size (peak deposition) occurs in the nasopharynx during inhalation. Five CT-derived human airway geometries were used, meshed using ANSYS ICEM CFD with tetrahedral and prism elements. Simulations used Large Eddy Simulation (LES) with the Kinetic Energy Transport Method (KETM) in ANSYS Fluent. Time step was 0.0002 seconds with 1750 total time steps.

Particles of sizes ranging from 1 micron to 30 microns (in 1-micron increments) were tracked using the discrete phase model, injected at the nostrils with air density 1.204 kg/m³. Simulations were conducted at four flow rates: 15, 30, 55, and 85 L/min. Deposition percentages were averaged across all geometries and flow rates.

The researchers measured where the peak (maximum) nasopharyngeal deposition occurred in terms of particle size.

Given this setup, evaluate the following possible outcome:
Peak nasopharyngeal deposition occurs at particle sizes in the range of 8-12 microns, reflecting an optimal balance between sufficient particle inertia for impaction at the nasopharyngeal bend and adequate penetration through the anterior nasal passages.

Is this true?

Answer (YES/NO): NO